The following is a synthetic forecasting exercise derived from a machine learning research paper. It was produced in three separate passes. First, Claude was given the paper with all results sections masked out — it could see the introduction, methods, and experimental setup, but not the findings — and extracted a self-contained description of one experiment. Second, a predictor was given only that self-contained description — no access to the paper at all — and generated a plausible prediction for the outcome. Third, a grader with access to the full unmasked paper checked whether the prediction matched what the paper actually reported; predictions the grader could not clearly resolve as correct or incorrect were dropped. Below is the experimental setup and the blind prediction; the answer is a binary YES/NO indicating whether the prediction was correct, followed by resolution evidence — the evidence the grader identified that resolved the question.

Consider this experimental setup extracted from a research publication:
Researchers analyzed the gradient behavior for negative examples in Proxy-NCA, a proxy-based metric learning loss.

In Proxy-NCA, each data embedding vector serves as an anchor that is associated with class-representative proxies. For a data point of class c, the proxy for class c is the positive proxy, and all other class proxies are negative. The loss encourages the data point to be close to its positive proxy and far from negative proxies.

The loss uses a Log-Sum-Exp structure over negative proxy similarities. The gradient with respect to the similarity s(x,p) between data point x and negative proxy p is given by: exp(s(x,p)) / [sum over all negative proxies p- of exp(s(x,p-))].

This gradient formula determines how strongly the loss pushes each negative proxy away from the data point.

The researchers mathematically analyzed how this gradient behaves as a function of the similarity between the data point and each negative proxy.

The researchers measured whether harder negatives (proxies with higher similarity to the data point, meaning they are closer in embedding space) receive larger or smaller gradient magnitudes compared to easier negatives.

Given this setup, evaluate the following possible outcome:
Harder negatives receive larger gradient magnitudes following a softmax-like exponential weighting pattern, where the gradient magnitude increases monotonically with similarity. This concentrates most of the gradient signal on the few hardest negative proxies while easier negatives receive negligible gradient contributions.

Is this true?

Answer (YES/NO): YES